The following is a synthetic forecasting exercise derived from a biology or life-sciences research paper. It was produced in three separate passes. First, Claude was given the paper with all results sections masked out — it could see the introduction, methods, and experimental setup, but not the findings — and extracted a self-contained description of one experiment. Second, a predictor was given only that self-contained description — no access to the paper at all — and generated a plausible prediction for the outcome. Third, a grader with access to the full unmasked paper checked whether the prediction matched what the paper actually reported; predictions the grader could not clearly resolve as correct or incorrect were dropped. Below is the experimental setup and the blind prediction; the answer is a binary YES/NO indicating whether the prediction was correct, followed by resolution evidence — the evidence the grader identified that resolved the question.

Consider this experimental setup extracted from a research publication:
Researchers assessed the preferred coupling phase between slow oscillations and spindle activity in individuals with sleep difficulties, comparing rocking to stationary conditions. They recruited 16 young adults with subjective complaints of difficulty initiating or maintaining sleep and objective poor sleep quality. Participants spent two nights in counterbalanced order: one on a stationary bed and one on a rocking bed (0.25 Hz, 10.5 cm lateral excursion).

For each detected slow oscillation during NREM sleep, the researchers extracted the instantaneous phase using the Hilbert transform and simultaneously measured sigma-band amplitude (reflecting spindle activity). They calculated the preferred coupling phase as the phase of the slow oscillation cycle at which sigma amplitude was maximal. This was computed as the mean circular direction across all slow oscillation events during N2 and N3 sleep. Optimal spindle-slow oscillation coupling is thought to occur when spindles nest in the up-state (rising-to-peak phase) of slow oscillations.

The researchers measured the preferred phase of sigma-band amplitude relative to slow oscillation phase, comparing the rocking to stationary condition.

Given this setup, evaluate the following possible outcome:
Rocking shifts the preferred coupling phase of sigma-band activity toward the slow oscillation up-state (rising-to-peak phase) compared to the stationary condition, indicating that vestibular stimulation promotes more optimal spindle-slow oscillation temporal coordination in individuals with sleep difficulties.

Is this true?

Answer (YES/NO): NO